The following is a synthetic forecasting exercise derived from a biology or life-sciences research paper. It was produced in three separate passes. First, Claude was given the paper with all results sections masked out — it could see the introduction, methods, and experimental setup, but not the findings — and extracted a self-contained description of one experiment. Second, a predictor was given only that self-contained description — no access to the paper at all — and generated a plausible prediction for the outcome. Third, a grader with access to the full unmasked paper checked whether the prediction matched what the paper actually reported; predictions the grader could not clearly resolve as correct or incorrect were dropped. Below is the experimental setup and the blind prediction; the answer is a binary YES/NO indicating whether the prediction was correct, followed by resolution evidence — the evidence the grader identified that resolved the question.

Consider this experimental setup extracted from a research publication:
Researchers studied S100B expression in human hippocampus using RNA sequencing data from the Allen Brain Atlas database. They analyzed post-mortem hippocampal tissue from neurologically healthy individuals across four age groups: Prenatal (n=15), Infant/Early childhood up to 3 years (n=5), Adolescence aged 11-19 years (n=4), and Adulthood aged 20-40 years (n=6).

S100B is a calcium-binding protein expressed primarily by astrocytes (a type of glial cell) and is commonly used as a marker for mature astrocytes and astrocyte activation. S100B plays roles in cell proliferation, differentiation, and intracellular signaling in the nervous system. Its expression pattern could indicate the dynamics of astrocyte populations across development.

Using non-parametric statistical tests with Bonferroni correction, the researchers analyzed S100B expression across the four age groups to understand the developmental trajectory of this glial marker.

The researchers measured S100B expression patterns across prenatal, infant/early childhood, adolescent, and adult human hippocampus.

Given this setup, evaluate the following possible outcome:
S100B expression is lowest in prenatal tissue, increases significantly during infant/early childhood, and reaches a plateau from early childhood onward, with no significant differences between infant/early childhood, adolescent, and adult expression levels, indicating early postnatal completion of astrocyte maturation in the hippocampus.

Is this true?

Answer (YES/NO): NO